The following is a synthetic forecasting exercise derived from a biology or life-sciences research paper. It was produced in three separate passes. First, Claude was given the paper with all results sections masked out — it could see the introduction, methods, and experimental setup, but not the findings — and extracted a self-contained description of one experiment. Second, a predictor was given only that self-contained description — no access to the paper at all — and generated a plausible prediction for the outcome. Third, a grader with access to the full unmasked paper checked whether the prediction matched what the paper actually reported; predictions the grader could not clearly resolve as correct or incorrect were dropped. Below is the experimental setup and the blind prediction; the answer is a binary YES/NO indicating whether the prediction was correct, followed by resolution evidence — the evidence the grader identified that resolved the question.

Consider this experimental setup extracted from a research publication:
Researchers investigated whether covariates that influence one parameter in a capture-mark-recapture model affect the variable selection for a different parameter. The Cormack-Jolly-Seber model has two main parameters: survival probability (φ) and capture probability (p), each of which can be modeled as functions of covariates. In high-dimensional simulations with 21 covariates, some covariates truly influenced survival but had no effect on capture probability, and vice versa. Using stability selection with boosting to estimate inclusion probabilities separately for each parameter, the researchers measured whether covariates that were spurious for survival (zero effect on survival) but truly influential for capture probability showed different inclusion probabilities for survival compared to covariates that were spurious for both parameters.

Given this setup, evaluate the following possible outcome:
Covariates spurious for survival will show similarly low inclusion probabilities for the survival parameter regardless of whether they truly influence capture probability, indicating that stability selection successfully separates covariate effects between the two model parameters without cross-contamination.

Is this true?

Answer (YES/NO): YES